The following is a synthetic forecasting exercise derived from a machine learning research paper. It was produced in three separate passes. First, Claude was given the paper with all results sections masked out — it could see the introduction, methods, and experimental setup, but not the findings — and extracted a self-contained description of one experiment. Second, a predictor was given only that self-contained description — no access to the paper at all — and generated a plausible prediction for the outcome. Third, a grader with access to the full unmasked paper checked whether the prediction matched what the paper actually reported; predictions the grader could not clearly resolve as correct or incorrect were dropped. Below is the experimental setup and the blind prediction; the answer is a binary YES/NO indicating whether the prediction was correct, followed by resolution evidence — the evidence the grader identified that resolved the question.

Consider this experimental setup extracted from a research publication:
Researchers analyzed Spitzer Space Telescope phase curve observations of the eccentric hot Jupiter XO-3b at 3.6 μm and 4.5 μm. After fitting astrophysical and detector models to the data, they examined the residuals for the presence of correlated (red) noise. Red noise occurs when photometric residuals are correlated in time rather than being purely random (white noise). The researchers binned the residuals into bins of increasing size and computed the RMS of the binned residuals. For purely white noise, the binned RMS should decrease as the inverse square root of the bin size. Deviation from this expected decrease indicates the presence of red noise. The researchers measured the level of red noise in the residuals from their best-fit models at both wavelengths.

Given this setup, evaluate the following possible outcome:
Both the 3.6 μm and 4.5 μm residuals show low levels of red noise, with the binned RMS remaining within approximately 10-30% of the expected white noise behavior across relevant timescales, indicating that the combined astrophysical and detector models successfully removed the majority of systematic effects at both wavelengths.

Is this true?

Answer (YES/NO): NO